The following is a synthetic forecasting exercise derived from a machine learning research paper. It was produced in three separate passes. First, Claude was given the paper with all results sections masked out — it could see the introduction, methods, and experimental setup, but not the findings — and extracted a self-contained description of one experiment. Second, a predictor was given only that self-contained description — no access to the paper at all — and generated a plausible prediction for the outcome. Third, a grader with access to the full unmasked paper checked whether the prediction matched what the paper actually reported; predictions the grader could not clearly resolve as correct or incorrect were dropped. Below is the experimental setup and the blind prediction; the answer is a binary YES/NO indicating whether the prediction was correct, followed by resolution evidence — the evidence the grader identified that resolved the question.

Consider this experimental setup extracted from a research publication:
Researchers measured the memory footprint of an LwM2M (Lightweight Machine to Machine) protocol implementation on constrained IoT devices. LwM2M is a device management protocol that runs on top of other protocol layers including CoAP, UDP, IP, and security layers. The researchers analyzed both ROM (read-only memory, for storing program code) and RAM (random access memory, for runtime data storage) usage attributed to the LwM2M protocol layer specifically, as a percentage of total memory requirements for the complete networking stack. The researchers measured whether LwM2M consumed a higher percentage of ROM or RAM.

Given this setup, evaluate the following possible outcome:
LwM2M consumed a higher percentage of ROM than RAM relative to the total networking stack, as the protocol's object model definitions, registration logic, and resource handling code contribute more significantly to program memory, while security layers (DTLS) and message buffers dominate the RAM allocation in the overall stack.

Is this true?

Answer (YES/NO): NO